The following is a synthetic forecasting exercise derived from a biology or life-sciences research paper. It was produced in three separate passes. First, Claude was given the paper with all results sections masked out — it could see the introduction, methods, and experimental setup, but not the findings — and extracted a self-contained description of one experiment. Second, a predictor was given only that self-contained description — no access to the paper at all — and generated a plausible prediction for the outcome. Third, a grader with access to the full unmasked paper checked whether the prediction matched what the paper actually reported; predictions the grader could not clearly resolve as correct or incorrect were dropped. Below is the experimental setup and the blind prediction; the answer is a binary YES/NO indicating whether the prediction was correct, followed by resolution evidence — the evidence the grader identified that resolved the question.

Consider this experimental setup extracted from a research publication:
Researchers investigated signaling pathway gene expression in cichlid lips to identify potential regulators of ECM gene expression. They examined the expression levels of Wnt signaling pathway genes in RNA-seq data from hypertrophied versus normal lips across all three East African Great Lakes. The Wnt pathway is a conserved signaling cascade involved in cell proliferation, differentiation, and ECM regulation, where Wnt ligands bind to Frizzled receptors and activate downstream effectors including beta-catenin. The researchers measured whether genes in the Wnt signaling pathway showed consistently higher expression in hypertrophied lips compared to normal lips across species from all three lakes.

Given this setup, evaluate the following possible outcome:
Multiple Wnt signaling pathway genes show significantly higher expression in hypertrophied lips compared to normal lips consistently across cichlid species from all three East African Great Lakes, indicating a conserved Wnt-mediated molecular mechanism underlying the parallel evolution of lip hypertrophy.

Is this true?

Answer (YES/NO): NO